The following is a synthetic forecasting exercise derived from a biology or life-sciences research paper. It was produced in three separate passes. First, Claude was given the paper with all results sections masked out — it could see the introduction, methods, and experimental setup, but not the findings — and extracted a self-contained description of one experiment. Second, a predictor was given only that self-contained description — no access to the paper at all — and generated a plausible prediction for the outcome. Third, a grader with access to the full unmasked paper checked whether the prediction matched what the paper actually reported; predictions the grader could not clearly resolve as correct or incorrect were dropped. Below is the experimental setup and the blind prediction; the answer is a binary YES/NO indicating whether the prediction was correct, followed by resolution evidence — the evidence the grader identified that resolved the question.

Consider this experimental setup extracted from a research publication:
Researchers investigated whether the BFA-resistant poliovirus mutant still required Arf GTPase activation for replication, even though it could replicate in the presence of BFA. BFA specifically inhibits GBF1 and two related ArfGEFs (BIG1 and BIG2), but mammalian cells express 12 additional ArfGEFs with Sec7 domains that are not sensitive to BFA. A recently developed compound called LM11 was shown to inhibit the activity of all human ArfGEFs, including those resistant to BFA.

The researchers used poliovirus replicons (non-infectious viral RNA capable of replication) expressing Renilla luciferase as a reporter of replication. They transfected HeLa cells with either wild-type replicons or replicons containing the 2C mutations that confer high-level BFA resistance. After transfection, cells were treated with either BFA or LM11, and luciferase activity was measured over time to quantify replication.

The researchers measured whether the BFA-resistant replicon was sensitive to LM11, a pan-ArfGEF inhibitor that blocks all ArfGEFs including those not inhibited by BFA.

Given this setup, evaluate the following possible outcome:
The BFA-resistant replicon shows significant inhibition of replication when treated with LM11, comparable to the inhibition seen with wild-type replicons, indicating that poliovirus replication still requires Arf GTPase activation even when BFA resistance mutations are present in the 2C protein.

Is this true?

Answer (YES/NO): YES